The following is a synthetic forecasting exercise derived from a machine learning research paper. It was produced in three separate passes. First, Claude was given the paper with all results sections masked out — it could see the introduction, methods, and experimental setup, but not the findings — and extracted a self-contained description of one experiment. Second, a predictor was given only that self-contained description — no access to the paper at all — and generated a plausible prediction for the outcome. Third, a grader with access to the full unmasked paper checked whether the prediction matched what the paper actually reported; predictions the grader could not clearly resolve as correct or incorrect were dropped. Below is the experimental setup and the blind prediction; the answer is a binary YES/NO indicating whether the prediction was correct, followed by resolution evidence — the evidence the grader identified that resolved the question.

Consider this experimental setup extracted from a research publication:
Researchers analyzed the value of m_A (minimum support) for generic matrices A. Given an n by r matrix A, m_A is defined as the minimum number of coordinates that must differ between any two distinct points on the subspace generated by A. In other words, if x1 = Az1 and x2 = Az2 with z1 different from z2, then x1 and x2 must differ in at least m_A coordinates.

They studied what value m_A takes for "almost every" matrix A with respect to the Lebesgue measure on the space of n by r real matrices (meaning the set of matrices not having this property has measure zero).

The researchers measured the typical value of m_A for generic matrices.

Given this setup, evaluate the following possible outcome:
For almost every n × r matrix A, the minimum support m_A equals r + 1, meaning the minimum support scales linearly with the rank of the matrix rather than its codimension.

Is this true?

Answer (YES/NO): NO